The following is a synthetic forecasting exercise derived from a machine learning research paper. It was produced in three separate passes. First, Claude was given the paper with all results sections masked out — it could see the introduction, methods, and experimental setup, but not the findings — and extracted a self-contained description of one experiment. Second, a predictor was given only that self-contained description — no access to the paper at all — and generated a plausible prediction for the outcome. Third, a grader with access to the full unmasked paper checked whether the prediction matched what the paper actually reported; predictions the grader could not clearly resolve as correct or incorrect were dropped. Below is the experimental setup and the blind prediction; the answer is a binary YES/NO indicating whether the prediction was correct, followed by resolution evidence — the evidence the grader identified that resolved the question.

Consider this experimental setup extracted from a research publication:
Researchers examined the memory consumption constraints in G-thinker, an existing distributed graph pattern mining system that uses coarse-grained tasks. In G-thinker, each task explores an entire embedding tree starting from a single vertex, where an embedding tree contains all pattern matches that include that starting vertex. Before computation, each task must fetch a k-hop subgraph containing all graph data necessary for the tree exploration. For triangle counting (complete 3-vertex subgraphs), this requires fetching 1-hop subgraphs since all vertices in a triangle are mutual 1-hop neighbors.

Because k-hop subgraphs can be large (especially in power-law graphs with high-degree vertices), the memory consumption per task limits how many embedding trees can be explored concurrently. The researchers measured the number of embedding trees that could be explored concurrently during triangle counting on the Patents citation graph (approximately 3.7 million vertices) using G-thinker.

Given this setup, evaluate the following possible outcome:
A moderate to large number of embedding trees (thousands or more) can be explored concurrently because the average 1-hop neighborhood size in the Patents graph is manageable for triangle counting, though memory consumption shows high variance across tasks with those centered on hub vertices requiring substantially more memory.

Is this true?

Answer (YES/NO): NO